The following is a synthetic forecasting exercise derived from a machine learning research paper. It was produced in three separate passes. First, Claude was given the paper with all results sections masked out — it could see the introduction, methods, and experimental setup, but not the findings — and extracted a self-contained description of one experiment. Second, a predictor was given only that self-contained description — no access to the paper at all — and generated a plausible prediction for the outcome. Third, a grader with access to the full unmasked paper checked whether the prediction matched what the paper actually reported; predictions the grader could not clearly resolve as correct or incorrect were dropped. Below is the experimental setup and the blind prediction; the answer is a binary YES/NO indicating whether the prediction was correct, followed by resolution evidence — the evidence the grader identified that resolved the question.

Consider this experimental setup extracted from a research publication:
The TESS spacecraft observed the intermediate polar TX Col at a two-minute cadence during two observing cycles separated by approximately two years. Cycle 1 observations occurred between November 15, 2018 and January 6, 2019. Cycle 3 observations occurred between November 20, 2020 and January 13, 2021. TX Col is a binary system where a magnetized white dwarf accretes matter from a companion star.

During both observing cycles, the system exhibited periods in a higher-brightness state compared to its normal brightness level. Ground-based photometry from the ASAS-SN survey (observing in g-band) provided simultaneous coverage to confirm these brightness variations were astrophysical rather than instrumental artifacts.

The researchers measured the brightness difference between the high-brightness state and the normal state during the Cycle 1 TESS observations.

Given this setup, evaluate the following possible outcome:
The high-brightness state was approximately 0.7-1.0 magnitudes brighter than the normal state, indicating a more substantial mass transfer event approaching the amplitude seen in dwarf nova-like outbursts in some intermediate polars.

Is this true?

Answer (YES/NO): NO